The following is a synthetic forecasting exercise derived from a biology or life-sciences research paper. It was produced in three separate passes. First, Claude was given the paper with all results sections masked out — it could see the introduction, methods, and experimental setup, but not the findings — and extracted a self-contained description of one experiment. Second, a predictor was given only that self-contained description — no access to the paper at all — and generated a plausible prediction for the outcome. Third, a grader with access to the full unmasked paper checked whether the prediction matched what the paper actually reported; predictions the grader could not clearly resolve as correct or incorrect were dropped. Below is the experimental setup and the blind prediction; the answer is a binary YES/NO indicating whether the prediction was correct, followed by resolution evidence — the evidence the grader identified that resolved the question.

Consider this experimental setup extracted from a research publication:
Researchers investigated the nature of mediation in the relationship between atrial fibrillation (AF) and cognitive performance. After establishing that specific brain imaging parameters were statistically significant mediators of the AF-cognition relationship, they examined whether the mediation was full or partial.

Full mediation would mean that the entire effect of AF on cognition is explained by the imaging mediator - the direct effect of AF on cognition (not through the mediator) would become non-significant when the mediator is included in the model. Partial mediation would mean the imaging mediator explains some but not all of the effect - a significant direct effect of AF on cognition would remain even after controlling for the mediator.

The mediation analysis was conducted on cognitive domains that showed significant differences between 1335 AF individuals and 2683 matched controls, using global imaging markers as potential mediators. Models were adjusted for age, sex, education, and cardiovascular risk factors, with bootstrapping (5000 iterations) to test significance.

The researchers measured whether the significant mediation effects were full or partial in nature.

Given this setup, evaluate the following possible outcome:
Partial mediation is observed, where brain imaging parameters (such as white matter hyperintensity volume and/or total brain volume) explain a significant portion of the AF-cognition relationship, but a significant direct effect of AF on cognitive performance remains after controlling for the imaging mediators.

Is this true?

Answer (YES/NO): NO